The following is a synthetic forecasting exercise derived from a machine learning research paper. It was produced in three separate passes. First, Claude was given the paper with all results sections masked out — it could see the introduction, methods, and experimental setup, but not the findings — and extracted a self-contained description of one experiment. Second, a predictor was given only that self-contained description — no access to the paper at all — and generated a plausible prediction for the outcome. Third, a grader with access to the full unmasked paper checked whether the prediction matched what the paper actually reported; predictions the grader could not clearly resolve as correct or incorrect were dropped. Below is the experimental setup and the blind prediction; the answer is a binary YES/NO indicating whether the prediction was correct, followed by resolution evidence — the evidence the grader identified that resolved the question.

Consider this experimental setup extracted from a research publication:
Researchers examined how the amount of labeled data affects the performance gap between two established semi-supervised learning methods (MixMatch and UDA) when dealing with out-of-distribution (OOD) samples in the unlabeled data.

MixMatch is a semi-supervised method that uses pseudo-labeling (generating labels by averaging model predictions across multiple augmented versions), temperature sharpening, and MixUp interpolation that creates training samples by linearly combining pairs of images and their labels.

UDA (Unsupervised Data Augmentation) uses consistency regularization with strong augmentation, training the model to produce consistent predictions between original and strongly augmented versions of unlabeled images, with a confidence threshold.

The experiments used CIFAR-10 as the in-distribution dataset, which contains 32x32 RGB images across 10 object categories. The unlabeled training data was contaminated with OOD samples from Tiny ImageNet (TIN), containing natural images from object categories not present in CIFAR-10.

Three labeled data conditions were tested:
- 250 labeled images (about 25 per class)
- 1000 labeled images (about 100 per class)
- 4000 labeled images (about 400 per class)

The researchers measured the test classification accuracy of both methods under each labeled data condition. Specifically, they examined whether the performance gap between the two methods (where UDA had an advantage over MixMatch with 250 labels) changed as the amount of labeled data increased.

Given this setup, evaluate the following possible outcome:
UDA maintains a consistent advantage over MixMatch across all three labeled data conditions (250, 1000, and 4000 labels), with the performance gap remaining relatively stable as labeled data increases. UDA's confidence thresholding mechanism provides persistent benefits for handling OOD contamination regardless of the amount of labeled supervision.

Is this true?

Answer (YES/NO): NO